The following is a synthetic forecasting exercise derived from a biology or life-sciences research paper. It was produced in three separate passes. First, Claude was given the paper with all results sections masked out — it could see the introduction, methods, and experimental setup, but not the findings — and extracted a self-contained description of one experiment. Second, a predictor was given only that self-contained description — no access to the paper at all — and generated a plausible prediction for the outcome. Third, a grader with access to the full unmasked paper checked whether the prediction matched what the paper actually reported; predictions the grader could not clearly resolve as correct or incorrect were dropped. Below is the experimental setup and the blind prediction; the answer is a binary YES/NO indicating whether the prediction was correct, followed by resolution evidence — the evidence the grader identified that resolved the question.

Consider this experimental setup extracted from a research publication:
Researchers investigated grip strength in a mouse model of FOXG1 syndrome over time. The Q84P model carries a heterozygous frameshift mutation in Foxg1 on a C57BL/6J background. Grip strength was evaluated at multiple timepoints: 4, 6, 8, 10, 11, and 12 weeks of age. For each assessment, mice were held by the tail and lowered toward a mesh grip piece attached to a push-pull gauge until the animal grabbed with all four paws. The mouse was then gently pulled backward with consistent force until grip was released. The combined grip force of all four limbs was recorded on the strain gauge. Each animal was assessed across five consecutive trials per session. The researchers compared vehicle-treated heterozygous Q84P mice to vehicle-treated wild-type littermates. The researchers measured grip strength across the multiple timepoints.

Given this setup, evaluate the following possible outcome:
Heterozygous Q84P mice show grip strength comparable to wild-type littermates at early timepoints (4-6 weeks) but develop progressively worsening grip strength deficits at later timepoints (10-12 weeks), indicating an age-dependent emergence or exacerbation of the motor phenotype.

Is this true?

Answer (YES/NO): NO